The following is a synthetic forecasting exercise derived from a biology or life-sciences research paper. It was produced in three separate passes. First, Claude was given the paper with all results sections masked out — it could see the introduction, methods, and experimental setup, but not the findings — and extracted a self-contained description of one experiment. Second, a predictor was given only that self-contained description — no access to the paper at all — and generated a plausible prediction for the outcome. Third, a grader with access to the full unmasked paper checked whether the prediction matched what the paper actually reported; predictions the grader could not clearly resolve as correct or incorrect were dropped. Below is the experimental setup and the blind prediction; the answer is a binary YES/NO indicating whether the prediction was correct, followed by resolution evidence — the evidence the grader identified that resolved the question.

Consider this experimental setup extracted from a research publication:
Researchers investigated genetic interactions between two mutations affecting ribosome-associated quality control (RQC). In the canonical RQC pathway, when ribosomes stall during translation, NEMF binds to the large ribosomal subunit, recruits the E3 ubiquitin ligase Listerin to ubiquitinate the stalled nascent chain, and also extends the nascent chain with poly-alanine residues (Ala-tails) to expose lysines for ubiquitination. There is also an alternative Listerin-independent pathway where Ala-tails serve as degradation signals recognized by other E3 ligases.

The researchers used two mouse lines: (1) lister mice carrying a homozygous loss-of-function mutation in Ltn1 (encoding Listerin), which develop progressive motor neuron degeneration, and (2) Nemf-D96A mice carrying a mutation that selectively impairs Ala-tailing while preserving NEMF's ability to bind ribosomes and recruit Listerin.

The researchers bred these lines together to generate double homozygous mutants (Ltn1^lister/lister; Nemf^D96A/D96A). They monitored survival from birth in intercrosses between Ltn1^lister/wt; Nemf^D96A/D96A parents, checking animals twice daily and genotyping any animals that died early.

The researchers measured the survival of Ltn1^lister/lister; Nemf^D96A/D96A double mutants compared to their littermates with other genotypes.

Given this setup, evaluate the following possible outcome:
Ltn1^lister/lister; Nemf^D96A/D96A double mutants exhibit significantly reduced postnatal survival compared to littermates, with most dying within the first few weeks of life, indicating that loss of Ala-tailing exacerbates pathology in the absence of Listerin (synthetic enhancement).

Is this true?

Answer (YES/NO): NO